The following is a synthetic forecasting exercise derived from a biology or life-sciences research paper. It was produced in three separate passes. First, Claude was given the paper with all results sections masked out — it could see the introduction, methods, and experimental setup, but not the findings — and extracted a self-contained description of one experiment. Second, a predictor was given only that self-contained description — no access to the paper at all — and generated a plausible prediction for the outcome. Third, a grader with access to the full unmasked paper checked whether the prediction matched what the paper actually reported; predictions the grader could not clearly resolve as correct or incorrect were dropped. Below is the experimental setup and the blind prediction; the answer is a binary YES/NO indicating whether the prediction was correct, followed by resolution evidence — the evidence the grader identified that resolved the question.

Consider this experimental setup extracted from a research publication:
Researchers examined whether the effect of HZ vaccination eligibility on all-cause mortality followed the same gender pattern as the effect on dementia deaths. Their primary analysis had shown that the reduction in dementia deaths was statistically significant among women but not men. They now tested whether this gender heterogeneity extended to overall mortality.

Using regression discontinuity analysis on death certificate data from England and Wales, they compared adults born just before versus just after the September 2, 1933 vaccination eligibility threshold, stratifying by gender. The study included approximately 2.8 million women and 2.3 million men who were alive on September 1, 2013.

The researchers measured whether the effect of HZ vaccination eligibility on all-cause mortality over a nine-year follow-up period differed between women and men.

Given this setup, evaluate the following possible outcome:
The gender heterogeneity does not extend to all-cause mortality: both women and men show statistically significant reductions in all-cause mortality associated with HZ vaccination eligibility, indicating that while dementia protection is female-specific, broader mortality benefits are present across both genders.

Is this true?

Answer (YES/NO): NO